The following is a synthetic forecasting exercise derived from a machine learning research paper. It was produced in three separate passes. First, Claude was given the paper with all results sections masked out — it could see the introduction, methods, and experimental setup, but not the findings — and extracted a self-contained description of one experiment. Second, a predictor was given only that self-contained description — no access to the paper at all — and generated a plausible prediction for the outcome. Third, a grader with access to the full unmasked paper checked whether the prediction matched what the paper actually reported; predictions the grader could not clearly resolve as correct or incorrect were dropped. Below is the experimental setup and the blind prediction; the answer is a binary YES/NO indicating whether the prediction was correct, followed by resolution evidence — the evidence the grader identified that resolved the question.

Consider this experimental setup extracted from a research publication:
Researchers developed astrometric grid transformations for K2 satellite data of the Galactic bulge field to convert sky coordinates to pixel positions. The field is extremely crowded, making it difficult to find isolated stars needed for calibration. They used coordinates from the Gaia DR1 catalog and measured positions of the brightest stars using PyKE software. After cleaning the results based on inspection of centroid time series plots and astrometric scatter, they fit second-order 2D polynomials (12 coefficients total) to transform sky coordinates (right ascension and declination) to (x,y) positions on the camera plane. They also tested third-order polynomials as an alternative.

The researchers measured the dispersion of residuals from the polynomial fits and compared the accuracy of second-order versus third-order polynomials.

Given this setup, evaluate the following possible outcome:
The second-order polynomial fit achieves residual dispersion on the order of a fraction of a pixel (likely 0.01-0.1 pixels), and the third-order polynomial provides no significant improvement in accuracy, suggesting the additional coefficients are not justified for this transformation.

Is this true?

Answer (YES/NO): NO